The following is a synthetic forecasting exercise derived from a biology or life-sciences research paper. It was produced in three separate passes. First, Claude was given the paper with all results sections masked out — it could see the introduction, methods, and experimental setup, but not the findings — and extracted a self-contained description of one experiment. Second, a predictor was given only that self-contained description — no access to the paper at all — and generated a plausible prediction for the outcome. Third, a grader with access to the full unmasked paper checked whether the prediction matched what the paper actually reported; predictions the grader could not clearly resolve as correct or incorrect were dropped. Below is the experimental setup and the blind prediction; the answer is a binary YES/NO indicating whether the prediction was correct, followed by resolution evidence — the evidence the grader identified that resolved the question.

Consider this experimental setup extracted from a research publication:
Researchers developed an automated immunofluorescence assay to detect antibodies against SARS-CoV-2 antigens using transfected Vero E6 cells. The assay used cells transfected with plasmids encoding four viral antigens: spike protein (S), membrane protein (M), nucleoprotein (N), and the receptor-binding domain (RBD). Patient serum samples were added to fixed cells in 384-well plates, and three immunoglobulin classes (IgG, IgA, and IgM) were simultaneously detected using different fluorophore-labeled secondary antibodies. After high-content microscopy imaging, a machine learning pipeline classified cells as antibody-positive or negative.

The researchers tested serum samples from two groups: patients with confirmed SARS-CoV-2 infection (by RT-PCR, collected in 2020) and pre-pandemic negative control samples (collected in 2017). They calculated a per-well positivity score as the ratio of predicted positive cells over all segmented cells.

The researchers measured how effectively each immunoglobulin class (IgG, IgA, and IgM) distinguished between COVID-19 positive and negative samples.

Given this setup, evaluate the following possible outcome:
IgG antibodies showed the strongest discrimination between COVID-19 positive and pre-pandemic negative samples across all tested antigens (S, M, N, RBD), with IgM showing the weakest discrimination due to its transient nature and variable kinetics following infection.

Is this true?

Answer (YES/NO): NO